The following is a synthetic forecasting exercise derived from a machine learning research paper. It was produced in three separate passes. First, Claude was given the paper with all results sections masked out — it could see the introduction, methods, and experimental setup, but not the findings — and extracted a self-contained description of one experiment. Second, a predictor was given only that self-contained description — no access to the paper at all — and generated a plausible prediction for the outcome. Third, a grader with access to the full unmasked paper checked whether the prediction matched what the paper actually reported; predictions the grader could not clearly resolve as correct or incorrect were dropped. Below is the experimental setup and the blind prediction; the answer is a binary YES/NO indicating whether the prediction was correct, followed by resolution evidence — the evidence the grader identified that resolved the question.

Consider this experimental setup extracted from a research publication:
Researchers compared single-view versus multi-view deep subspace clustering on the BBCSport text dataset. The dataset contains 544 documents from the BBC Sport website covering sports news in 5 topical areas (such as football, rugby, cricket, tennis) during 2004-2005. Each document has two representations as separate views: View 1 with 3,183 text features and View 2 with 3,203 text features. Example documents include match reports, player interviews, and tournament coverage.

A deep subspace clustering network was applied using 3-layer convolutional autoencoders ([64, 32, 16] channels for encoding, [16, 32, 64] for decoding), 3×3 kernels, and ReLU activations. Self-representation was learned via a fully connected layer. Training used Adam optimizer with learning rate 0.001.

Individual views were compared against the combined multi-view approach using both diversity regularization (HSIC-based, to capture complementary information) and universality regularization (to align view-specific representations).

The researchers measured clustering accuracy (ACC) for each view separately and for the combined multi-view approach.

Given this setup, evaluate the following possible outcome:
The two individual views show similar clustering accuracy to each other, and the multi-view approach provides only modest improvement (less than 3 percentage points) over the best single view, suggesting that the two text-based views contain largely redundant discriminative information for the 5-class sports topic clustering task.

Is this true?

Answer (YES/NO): NO